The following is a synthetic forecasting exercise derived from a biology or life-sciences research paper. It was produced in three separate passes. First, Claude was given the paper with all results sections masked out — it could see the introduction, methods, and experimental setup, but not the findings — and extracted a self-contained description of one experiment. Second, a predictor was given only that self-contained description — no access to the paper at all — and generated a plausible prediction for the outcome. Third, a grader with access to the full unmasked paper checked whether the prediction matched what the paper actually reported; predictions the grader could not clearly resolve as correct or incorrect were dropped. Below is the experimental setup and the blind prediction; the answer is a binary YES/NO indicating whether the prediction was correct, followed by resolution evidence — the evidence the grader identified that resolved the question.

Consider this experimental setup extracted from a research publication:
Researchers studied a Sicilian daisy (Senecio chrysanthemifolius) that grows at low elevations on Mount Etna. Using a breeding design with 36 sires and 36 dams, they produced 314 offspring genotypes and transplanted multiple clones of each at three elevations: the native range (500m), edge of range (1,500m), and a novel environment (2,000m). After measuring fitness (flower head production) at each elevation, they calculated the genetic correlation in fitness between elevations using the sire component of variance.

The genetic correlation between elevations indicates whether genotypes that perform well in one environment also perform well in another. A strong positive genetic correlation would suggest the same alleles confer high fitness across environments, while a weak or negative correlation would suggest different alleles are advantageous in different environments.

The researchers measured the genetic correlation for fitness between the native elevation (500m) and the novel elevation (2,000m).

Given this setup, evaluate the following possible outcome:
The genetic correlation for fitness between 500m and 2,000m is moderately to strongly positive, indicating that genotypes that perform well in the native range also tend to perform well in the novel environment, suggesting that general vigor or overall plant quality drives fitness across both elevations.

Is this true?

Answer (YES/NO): NO